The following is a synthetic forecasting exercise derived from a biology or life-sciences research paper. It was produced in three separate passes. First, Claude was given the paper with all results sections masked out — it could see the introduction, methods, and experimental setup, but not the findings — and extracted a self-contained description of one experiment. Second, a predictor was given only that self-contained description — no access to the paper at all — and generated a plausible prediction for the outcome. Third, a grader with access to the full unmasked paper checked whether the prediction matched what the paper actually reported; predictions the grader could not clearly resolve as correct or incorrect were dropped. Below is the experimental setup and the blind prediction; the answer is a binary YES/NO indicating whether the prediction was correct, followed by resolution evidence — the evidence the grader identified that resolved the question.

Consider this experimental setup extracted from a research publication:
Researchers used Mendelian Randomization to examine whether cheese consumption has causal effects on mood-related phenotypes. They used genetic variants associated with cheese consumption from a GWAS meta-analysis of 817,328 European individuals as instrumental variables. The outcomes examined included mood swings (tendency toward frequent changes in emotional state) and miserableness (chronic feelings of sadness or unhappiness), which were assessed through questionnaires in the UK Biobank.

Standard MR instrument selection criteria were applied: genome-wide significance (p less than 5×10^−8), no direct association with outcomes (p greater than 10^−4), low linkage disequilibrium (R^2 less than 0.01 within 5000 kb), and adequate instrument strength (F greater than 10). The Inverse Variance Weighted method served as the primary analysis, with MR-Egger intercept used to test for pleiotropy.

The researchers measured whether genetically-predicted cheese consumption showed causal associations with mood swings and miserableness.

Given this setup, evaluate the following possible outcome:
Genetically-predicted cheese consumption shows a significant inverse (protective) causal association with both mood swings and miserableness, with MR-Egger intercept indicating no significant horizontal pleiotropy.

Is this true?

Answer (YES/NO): YES